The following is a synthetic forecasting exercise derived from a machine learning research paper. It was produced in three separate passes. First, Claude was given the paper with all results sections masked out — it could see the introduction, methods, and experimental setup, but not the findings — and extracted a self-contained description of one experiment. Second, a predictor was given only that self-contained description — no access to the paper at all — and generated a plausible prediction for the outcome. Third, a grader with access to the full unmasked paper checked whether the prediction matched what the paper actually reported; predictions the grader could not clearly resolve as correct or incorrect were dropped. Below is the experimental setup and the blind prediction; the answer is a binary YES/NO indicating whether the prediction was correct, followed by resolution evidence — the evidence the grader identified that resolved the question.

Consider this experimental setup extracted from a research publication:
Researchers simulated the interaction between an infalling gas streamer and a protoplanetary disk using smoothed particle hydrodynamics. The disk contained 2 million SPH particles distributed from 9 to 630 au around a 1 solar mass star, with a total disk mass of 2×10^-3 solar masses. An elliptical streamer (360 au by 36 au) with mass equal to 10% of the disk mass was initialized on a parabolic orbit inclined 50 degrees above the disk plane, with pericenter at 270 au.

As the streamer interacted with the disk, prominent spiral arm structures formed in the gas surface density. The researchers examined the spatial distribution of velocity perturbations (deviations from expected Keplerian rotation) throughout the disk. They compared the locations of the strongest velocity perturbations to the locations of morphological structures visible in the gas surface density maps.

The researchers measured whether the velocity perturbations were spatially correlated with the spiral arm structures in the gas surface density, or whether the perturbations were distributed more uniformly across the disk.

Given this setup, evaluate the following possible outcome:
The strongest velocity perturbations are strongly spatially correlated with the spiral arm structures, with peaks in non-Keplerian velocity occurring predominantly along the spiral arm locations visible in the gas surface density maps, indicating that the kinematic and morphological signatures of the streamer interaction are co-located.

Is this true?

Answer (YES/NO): YES